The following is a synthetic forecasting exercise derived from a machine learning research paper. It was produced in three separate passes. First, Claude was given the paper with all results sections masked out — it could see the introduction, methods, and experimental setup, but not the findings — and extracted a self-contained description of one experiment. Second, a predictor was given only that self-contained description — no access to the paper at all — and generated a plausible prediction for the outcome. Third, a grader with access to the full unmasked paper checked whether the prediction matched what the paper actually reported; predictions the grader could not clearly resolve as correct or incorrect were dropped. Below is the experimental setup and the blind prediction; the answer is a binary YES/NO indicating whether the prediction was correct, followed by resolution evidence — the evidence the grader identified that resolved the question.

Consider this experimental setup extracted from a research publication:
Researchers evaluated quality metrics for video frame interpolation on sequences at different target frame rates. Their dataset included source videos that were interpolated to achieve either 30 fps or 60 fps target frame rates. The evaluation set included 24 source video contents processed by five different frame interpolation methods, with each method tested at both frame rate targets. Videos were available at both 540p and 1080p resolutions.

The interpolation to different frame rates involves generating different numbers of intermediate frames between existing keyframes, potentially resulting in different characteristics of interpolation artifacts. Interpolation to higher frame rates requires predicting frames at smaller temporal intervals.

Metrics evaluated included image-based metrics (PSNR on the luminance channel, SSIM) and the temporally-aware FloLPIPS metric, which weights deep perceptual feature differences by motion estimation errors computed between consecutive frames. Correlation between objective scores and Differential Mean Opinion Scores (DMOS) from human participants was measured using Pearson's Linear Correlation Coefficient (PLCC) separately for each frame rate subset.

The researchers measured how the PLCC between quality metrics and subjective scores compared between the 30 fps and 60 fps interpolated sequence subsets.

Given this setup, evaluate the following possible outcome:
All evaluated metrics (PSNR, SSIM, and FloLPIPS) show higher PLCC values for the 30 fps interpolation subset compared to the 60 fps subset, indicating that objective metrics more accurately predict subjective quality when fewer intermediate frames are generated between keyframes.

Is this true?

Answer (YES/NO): NO